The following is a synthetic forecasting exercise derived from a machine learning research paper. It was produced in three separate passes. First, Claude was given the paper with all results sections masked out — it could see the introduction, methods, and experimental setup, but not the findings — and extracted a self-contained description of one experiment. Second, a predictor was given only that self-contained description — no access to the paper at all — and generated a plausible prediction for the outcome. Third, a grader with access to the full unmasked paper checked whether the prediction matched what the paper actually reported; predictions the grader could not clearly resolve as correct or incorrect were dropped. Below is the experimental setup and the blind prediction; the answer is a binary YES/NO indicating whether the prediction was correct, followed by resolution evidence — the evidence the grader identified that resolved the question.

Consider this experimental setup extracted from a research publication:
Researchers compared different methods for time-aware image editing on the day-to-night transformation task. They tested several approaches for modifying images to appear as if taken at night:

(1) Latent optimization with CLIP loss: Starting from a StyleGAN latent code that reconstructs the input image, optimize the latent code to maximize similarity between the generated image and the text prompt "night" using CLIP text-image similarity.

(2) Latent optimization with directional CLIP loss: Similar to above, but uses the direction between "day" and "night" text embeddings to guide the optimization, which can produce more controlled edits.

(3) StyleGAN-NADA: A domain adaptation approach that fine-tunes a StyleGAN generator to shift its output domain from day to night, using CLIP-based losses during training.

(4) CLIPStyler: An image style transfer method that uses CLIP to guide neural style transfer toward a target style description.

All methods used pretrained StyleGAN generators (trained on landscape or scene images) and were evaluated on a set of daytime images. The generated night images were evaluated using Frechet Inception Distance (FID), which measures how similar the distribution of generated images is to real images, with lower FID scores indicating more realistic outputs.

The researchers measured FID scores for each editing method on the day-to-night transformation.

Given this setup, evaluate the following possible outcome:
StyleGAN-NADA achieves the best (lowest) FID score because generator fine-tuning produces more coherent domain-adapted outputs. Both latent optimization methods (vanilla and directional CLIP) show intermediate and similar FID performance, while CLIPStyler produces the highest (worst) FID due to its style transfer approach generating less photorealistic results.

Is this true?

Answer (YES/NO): NO